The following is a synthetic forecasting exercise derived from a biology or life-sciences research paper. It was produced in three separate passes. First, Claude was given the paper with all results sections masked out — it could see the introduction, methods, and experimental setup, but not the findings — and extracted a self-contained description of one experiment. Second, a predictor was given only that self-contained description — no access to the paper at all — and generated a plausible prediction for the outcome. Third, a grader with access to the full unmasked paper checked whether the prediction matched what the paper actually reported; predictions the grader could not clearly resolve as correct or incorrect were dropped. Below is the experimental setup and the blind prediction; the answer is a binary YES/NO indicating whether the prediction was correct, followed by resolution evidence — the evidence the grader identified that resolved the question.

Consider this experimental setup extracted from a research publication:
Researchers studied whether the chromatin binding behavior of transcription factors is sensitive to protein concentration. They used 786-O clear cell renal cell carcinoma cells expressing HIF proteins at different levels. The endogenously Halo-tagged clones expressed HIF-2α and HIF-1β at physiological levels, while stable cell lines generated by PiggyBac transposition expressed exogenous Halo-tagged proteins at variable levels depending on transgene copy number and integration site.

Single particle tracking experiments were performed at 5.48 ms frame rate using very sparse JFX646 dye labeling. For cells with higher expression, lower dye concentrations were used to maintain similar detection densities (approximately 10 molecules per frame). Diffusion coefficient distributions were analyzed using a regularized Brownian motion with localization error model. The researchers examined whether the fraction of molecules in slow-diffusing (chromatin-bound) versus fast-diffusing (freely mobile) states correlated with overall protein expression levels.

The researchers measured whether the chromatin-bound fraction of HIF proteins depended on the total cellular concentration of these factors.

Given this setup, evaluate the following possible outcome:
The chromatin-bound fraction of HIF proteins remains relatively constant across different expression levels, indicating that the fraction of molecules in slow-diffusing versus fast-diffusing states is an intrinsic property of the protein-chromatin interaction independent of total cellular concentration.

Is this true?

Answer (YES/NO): NO